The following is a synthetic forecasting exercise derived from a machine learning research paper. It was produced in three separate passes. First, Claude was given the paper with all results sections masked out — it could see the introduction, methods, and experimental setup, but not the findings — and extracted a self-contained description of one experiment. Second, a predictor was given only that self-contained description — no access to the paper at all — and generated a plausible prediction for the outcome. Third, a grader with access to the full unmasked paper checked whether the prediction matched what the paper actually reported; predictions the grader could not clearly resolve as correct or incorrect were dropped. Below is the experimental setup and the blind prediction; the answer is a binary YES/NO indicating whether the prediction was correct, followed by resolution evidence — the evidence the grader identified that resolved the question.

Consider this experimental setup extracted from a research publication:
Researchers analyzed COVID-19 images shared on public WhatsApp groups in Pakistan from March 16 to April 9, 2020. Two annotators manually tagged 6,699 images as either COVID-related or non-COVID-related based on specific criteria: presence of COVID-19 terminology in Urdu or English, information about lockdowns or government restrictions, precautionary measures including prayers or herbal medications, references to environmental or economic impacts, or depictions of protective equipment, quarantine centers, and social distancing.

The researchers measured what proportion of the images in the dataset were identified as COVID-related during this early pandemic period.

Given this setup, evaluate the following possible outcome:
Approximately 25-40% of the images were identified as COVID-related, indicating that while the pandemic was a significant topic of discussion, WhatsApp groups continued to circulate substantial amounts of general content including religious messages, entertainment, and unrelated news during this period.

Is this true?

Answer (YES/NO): YES